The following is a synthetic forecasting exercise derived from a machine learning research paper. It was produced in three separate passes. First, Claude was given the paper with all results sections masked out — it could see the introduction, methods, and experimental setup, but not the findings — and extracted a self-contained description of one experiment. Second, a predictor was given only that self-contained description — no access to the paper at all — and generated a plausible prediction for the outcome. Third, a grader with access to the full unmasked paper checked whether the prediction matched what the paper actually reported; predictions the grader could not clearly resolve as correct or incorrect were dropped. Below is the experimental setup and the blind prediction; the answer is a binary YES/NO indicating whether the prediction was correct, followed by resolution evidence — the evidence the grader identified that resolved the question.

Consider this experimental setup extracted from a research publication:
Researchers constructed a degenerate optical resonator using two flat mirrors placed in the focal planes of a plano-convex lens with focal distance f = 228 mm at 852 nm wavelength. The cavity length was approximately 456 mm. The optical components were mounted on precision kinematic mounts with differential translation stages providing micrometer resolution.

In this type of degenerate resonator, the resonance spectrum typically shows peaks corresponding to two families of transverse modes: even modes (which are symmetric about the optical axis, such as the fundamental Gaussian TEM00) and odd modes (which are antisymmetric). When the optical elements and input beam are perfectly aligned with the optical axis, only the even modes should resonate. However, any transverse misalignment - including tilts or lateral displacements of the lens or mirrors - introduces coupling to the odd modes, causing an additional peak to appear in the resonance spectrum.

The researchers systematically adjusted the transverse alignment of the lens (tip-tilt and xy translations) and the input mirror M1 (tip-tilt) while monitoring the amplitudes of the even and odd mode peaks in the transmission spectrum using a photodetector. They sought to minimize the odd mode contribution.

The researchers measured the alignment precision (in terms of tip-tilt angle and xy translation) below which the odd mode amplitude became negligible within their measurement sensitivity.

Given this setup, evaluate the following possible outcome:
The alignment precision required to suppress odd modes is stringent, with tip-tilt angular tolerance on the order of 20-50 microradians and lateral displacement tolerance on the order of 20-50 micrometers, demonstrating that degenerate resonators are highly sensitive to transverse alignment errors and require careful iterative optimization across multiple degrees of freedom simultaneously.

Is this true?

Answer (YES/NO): NO